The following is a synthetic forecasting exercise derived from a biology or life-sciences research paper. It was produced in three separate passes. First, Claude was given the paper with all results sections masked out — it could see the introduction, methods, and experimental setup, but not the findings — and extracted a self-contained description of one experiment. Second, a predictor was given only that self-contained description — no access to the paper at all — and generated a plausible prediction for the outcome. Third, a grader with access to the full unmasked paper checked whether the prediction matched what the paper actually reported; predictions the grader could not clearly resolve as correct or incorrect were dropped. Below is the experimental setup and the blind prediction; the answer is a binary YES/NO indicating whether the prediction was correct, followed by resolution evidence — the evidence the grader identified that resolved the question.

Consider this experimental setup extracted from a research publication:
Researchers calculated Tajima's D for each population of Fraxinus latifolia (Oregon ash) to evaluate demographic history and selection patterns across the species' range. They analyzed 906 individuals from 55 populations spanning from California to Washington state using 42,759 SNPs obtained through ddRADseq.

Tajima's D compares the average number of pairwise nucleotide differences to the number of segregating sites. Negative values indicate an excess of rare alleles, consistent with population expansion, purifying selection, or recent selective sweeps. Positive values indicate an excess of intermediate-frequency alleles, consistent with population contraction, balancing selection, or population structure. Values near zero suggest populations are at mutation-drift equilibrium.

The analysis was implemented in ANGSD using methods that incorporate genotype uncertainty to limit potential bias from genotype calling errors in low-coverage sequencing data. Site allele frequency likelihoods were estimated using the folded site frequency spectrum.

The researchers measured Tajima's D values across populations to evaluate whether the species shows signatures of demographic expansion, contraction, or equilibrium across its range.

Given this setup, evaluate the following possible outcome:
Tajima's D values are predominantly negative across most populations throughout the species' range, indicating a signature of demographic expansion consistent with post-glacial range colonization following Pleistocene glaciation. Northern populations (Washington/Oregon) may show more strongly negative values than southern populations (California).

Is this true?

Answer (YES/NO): NO